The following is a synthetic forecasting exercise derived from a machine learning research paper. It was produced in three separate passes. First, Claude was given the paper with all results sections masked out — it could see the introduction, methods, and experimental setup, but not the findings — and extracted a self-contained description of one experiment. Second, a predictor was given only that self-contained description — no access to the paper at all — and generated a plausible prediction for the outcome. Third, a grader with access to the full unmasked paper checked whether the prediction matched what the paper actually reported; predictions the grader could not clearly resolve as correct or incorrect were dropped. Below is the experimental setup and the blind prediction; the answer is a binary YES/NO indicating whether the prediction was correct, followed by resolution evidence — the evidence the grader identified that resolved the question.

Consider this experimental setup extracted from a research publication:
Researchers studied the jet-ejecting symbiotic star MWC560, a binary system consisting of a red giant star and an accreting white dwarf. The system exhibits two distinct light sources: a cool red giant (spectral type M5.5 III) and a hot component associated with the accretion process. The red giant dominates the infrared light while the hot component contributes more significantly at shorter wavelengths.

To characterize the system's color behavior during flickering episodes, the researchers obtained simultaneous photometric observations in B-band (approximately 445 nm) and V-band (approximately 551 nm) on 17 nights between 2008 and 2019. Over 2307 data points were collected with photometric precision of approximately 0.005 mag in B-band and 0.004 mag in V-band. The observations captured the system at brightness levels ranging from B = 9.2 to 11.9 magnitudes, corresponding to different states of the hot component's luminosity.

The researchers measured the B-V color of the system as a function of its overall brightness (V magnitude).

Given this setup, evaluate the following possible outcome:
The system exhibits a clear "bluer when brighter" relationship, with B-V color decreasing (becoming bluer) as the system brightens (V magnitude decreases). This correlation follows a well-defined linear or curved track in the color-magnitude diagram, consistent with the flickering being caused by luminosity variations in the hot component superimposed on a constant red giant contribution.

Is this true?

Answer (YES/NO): NO